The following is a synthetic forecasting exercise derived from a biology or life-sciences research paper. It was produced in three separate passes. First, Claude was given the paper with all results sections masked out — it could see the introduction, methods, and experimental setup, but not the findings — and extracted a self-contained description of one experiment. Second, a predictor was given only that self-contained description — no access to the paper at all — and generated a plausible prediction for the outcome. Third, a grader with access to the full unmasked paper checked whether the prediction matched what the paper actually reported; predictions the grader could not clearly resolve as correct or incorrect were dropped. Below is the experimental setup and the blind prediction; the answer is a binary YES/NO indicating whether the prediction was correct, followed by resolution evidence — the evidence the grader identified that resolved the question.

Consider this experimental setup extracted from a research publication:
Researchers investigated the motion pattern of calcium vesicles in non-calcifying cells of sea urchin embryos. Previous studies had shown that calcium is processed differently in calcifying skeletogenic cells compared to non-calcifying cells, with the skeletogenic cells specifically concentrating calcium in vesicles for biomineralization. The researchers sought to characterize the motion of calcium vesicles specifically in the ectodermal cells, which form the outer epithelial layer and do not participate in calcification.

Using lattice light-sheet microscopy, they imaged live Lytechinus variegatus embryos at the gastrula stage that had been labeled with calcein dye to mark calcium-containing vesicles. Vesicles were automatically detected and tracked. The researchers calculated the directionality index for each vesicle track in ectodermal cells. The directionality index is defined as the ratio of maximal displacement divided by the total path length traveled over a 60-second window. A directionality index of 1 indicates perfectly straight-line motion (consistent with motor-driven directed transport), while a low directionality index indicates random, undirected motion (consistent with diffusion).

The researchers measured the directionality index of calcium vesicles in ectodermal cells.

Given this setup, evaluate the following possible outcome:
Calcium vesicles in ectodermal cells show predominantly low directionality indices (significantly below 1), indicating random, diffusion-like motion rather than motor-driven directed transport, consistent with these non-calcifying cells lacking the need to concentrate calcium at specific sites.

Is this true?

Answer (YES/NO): YES